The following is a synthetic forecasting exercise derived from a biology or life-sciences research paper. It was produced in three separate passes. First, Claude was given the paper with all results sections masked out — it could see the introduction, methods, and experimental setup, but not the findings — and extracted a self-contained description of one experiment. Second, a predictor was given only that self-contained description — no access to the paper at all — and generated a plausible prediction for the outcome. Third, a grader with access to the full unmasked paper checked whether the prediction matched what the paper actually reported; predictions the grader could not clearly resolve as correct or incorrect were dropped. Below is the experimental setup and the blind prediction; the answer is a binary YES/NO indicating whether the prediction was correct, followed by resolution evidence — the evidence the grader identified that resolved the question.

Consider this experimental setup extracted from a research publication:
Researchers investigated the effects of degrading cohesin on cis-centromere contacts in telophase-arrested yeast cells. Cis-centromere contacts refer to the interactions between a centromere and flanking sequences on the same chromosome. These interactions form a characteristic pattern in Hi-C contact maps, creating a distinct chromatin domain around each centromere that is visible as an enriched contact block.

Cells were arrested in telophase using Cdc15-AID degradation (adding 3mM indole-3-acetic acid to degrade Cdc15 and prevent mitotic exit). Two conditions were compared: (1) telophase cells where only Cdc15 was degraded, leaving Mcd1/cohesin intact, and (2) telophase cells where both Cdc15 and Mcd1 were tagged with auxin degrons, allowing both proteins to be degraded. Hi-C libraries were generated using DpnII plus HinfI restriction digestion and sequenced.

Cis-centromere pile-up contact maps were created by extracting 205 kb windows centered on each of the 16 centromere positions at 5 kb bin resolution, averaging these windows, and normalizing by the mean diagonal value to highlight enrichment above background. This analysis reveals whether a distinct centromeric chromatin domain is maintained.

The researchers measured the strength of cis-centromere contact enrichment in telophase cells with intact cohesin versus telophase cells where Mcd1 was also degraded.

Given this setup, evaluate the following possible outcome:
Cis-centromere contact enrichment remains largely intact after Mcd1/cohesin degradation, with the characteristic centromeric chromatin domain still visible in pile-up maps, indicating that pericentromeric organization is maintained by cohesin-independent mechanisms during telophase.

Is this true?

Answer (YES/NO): NO